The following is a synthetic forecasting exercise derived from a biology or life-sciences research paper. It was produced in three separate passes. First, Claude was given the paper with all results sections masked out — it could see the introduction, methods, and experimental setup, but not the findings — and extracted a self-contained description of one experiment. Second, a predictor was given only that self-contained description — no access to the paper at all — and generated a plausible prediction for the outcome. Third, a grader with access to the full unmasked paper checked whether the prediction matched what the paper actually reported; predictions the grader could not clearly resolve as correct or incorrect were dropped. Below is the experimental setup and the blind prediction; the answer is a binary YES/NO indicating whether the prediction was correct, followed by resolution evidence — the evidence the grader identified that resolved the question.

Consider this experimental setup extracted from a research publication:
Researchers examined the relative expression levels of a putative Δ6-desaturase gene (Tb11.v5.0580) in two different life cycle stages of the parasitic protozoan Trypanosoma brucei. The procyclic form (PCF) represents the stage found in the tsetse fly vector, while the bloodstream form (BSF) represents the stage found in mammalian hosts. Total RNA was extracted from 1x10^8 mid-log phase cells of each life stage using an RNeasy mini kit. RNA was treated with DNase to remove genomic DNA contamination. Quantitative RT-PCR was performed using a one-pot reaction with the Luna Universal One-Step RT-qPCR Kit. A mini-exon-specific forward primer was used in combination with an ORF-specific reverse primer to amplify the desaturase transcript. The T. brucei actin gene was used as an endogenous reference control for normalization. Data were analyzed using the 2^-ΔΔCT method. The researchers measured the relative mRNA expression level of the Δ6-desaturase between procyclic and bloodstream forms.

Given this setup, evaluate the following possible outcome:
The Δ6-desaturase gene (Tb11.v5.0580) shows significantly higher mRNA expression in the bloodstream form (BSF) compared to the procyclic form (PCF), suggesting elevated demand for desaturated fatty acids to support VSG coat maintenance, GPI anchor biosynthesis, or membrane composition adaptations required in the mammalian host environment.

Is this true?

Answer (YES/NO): NO